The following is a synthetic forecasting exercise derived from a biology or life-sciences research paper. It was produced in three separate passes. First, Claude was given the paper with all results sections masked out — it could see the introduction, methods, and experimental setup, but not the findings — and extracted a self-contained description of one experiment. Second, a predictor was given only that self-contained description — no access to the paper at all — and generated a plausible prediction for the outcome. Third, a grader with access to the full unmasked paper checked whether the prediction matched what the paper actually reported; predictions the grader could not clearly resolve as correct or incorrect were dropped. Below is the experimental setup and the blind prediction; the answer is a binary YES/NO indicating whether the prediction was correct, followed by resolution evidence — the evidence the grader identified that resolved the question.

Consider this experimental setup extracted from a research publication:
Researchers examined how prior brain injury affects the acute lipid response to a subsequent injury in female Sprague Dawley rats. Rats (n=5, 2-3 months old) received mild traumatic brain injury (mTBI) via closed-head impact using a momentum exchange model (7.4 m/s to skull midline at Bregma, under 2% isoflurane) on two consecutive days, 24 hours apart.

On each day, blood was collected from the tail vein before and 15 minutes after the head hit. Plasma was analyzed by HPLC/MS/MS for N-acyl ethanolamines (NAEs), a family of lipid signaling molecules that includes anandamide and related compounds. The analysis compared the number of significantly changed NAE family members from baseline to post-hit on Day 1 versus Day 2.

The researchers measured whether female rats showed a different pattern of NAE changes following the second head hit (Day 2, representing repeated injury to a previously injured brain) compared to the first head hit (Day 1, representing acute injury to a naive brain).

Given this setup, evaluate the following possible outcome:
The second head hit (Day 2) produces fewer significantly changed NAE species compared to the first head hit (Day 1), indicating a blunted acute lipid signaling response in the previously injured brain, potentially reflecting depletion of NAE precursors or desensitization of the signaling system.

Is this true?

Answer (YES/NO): NO